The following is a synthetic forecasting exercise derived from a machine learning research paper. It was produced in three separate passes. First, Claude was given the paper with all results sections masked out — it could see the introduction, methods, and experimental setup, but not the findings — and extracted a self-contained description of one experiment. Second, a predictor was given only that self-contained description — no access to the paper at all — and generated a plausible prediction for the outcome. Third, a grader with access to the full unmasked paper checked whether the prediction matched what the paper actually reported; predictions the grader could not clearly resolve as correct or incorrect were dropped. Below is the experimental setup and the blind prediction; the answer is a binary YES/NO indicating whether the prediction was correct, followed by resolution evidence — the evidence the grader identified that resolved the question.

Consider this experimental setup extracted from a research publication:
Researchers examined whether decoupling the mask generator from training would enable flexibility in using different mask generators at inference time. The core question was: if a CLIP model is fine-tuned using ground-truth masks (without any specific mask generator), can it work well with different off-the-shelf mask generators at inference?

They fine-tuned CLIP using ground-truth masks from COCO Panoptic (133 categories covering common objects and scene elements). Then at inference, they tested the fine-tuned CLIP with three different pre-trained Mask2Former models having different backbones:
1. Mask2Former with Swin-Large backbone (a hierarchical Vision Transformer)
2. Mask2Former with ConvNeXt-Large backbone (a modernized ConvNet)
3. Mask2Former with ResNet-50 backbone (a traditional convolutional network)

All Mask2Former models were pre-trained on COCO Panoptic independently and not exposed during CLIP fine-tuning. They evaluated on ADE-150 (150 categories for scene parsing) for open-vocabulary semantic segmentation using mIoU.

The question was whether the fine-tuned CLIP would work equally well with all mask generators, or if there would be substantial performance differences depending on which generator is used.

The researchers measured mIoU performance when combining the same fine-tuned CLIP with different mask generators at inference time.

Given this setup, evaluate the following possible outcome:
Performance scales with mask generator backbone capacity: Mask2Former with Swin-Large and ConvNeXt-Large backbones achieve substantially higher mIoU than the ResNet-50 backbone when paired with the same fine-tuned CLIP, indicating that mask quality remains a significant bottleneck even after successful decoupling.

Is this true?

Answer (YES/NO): NO